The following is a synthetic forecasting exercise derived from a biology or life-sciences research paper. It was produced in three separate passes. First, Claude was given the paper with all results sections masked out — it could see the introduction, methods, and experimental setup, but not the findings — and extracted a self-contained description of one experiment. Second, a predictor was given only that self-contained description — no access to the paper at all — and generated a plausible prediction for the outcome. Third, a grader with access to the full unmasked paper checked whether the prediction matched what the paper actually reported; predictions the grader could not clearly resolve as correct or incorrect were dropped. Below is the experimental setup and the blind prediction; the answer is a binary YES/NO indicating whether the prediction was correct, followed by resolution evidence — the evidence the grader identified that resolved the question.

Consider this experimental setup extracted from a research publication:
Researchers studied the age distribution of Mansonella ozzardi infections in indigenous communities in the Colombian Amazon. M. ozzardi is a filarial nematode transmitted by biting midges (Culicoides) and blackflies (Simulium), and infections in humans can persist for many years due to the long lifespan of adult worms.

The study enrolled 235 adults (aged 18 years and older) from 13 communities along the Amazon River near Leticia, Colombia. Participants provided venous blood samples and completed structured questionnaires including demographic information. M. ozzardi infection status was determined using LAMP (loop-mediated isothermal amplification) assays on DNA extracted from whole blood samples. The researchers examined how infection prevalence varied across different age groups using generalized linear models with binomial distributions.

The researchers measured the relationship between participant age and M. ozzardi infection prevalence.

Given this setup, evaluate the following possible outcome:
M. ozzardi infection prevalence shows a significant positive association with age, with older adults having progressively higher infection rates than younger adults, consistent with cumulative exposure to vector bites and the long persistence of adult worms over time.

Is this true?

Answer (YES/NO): NO